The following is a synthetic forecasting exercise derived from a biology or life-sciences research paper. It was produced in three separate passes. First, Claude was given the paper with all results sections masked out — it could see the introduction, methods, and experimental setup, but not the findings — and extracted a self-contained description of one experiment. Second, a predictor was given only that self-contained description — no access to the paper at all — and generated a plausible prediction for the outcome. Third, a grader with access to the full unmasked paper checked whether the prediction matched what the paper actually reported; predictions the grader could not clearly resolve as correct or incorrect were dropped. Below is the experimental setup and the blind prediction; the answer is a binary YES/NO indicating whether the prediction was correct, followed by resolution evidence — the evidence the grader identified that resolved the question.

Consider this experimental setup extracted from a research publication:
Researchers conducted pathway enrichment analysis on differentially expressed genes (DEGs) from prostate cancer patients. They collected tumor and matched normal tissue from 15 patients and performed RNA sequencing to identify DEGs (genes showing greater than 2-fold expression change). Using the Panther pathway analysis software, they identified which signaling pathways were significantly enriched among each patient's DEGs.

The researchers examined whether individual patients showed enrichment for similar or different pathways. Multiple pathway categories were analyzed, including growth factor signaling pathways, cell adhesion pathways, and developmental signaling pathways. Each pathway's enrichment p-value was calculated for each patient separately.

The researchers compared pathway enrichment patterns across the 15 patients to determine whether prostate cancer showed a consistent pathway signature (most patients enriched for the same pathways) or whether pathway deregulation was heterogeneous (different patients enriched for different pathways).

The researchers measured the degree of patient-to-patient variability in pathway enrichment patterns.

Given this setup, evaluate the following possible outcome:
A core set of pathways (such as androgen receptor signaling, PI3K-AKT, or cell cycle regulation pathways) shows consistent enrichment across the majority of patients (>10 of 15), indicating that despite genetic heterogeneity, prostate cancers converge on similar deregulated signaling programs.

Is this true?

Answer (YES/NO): NO